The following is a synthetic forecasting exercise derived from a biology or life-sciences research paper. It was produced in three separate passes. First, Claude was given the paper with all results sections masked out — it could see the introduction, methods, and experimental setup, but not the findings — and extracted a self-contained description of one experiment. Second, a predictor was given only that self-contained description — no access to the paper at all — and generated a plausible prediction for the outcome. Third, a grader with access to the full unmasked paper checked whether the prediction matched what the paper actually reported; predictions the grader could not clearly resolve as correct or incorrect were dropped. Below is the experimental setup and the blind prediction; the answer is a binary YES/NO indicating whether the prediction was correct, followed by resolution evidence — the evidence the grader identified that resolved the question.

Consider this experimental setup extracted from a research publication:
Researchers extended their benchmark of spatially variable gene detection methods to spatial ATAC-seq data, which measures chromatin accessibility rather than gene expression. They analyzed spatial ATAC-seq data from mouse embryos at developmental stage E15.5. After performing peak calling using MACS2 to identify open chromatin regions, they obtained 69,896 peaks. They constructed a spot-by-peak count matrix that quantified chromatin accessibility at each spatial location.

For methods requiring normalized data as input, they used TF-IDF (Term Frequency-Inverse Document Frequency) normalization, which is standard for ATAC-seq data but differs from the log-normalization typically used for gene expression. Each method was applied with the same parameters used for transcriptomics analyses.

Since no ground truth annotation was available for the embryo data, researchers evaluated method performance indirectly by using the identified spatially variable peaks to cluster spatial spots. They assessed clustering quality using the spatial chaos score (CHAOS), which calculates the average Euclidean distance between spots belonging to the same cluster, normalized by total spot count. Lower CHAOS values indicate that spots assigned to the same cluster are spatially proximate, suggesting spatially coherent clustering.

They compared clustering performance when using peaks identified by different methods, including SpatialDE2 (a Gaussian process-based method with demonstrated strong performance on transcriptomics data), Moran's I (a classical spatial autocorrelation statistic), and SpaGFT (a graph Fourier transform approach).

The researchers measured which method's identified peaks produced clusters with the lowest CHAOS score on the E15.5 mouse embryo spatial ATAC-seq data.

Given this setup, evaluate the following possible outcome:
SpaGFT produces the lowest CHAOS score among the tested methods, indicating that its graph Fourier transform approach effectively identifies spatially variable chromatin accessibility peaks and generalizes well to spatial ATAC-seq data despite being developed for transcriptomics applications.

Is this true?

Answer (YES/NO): NO